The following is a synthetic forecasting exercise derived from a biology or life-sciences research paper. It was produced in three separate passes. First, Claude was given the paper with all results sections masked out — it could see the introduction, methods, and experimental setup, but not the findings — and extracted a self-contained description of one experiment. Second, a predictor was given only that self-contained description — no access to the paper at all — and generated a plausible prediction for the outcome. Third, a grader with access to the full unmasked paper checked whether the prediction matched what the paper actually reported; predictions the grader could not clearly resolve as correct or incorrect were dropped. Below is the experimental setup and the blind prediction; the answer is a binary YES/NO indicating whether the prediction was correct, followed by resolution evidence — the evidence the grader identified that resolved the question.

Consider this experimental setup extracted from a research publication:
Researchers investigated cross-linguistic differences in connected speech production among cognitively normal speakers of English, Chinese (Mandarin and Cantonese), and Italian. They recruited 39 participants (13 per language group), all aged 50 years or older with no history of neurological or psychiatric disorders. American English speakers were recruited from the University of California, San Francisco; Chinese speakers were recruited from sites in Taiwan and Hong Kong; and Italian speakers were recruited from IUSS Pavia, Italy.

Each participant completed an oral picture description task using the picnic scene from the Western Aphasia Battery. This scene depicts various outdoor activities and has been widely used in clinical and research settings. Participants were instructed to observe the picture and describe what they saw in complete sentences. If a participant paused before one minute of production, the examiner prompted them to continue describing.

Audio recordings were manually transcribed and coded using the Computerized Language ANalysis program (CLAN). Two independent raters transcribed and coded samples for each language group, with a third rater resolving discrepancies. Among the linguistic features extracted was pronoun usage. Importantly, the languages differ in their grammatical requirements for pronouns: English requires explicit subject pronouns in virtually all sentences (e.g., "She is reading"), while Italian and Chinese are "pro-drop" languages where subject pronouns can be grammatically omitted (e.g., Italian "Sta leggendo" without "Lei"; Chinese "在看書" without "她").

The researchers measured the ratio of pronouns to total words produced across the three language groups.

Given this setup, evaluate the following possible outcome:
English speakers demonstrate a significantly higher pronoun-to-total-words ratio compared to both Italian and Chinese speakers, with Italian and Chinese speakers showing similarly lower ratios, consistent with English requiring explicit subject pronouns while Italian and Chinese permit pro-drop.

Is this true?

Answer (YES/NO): NO